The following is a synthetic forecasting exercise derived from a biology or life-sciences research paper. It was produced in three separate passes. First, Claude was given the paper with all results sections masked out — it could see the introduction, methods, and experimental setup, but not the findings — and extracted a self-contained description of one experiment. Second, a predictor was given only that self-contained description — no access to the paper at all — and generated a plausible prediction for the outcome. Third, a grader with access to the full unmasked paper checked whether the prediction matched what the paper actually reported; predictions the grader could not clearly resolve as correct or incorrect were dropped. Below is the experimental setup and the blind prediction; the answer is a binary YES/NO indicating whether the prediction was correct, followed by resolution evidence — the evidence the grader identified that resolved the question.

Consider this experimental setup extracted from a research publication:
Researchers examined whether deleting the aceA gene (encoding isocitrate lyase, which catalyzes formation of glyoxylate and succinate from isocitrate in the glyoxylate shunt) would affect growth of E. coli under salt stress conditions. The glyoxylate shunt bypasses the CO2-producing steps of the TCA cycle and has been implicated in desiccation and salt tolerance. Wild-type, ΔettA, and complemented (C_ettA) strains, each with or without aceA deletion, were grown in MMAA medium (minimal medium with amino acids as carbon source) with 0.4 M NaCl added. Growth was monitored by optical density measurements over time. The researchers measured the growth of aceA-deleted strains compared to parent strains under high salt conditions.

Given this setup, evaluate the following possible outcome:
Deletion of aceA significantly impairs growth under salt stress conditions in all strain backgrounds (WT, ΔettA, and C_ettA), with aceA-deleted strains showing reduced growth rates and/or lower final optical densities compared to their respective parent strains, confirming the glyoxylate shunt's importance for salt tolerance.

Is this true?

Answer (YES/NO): YES